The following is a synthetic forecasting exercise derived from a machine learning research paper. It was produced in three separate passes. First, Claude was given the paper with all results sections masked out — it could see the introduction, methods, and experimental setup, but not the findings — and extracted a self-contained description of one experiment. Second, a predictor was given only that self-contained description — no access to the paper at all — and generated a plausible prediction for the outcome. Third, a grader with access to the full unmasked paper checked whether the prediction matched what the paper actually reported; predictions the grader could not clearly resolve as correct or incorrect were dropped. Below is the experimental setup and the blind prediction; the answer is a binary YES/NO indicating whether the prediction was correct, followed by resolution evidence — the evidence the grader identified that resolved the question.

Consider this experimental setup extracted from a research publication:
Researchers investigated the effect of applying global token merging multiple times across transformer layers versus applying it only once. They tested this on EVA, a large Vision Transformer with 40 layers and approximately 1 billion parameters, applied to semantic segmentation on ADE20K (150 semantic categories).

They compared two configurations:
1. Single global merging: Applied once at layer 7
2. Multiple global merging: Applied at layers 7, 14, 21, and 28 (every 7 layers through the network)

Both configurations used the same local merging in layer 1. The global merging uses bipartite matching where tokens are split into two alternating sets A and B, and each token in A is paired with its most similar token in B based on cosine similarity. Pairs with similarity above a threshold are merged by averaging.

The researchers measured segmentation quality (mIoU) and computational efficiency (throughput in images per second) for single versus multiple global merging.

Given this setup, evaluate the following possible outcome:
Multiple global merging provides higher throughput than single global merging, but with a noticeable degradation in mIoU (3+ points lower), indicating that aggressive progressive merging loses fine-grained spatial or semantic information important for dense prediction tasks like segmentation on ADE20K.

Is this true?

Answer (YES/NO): NO